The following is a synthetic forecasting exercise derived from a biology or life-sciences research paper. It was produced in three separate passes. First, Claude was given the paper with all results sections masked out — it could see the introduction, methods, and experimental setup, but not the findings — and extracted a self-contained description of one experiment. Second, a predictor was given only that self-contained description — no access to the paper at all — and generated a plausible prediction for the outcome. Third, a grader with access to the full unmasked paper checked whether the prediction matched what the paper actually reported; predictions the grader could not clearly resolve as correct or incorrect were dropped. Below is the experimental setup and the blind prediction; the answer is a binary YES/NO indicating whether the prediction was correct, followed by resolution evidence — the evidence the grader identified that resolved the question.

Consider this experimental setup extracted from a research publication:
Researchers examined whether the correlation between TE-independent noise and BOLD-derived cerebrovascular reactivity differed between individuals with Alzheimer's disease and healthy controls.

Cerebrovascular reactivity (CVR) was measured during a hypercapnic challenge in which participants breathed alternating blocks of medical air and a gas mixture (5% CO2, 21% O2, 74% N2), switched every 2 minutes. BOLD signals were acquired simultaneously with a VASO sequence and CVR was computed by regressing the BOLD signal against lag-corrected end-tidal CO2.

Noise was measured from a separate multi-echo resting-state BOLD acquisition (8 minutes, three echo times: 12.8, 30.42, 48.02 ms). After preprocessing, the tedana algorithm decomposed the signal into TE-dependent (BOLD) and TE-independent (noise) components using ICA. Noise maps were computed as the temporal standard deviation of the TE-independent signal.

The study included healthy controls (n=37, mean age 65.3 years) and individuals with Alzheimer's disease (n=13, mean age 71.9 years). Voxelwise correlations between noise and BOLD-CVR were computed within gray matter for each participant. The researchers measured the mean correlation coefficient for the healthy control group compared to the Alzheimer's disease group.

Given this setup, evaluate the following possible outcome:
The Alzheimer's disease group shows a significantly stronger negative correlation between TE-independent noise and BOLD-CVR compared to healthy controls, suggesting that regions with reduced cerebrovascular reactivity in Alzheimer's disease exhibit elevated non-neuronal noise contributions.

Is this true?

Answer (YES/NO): NO